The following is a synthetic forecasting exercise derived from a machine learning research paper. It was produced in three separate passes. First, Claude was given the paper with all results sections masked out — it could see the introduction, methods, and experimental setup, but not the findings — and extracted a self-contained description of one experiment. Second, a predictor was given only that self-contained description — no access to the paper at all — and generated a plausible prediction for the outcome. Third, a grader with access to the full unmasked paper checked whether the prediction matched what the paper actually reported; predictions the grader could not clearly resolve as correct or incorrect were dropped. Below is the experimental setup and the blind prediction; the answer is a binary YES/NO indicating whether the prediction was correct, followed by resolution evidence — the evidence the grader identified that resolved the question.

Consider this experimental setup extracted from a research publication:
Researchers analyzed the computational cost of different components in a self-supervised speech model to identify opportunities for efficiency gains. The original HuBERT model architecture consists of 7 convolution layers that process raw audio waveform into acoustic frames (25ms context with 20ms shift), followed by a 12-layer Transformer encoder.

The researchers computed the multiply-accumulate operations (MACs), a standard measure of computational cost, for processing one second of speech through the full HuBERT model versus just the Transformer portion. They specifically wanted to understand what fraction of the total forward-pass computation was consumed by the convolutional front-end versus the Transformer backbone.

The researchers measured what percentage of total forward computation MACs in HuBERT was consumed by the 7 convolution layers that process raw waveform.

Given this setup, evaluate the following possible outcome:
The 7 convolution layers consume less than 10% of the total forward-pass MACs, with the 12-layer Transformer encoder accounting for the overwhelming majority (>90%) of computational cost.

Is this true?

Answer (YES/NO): NO